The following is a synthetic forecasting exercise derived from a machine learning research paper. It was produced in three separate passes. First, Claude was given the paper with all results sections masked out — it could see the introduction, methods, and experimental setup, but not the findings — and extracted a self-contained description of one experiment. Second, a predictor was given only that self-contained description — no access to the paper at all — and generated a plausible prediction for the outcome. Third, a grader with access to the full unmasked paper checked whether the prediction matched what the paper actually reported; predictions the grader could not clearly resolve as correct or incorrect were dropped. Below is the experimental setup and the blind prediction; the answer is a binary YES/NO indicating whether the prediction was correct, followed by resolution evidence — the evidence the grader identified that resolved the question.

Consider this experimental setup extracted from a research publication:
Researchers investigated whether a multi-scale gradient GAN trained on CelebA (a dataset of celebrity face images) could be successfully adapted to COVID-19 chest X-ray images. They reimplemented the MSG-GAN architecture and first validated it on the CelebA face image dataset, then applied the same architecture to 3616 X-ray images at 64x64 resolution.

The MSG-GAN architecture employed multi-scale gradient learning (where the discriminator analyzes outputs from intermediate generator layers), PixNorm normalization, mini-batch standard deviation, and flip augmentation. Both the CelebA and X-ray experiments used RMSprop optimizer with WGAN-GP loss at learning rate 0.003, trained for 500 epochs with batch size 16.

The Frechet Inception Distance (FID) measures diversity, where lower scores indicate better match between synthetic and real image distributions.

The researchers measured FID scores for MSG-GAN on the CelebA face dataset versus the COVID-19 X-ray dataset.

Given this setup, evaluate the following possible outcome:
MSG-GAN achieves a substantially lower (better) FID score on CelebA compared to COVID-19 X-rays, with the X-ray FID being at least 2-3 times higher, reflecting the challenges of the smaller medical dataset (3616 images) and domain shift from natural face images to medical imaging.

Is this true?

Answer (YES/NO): YES